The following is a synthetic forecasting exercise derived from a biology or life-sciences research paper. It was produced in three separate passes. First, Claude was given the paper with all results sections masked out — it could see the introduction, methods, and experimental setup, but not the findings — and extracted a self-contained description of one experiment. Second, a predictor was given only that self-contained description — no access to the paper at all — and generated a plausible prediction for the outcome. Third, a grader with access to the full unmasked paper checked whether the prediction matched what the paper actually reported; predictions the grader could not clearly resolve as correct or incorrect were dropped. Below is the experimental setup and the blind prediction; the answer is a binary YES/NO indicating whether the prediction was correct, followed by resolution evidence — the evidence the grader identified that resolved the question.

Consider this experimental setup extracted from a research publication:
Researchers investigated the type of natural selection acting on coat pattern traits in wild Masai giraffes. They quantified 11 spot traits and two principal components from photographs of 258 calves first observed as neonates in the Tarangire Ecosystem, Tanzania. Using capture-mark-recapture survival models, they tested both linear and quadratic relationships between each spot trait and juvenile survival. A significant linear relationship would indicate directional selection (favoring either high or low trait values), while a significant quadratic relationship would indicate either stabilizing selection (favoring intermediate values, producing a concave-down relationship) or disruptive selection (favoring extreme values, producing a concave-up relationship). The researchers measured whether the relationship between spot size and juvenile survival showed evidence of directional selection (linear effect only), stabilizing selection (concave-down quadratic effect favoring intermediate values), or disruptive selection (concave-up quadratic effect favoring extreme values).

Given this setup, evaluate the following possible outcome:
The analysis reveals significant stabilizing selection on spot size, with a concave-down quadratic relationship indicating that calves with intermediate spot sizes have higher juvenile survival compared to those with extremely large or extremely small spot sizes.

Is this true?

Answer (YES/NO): NO